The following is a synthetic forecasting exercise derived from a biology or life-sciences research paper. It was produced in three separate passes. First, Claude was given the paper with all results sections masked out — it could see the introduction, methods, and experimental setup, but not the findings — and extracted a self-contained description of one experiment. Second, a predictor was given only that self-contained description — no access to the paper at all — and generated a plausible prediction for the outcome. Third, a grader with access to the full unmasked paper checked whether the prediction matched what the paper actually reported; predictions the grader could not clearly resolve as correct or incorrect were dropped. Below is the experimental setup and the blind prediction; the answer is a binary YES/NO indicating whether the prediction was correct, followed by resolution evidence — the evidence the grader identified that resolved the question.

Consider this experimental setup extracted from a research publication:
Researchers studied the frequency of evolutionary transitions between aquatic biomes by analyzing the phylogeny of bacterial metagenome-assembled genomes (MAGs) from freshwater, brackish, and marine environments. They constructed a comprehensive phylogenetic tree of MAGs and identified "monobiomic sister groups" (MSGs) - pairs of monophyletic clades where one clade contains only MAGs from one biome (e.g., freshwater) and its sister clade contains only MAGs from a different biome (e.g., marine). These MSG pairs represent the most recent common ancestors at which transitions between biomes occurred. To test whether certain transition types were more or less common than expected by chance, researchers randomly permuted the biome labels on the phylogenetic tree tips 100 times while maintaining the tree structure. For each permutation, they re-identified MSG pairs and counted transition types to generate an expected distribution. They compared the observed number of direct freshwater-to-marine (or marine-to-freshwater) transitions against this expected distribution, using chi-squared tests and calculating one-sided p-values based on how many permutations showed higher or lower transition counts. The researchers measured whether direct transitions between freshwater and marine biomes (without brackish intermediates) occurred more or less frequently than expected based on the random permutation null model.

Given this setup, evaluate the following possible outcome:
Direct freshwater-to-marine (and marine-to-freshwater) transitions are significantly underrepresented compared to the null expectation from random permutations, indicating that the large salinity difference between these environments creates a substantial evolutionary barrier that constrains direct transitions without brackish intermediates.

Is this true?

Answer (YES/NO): YES